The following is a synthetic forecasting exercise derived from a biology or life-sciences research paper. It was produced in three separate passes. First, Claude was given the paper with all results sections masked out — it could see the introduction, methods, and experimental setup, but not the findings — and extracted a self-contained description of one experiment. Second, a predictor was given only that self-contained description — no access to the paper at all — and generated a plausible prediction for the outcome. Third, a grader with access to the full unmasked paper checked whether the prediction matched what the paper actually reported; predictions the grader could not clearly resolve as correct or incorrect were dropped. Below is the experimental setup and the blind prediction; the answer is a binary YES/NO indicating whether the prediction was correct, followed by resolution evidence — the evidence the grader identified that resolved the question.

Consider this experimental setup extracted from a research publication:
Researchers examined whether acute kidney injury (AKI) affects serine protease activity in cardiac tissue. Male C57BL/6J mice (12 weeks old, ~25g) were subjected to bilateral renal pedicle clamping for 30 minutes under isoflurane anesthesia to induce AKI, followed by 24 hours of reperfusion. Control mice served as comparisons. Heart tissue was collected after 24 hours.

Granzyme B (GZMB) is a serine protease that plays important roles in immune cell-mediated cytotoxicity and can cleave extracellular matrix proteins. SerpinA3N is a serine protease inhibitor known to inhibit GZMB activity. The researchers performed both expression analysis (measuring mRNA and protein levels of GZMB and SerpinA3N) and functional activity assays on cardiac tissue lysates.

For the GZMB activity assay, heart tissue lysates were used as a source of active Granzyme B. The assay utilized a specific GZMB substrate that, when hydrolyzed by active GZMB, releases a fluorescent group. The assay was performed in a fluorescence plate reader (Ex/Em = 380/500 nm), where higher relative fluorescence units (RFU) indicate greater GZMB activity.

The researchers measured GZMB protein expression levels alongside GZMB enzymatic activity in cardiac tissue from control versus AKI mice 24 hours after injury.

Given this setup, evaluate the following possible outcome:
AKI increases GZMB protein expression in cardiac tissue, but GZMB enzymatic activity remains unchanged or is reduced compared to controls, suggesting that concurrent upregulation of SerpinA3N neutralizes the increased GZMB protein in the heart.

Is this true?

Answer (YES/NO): YES